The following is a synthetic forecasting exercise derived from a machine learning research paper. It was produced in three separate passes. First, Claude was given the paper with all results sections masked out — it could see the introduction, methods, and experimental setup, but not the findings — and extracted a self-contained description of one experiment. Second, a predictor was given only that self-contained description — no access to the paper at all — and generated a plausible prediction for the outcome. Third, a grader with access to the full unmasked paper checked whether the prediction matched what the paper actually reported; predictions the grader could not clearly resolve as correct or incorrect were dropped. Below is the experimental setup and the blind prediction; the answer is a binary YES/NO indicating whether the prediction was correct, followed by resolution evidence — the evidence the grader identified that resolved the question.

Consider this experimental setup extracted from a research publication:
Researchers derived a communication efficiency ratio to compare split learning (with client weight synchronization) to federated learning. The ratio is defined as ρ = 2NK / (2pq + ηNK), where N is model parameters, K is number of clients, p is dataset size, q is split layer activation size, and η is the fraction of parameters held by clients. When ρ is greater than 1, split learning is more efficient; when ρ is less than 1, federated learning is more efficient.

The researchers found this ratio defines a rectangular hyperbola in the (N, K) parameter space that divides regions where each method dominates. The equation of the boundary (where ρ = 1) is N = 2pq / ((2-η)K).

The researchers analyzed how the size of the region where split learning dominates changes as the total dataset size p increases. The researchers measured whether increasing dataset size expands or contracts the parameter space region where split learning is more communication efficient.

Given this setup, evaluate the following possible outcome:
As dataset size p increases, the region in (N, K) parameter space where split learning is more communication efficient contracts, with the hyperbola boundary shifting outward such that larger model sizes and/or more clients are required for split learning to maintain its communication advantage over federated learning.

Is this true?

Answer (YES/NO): YES